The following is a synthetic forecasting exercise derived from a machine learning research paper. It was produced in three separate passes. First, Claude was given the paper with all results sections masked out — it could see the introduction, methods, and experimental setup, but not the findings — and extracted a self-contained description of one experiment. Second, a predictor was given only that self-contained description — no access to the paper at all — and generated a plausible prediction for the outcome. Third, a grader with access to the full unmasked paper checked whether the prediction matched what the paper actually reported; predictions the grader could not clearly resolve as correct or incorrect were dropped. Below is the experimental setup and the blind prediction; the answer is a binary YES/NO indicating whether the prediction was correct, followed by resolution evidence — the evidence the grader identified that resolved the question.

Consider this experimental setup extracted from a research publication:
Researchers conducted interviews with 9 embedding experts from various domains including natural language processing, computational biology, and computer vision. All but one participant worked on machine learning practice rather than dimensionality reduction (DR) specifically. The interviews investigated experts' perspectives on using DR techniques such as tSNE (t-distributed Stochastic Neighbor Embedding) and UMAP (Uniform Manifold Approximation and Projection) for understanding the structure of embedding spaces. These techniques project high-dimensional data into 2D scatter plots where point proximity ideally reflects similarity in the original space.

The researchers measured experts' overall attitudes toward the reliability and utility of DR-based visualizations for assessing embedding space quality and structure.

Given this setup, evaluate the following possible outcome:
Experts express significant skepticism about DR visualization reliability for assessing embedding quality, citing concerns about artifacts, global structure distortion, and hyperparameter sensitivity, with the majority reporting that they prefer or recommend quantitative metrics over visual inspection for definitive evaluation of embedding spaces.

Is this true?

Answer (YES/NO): NO